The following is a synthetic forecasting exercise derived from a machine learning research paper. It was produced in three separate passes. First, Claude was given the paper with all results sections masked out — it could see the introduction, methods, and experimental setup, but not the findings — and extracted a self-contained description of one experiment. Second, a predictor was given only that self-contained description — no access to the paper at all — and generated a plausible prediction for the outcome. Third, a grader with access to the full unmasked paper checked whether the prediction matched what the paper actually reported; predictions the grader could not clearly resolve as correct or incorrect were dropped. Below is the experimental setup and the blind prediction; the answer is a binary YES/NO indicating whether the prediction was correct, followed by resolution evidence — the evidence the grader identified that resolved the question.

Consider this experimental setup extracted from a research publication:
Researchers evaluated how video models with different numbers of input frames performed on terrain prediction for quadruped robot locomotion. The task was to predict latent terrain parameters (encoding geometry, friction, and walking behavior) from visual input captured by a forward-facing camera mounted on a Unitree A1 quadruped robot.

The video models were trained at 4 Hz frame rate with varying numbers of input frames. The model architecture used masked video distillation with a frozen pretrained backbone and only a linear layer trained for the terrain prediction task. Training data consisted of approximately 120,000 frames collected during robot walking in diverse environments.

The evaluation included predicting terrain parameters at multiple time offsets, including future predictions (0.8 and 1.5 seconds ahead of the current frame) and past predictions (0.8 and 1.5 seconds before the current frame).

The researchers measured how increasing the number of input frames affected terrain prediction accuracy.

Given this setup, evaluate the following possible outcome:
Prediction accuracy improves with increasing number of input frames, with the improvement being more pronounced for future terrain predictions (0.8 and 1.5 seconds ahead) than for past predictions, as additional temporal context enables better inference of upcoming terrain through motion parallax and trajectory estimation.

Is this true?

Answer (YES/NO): NO